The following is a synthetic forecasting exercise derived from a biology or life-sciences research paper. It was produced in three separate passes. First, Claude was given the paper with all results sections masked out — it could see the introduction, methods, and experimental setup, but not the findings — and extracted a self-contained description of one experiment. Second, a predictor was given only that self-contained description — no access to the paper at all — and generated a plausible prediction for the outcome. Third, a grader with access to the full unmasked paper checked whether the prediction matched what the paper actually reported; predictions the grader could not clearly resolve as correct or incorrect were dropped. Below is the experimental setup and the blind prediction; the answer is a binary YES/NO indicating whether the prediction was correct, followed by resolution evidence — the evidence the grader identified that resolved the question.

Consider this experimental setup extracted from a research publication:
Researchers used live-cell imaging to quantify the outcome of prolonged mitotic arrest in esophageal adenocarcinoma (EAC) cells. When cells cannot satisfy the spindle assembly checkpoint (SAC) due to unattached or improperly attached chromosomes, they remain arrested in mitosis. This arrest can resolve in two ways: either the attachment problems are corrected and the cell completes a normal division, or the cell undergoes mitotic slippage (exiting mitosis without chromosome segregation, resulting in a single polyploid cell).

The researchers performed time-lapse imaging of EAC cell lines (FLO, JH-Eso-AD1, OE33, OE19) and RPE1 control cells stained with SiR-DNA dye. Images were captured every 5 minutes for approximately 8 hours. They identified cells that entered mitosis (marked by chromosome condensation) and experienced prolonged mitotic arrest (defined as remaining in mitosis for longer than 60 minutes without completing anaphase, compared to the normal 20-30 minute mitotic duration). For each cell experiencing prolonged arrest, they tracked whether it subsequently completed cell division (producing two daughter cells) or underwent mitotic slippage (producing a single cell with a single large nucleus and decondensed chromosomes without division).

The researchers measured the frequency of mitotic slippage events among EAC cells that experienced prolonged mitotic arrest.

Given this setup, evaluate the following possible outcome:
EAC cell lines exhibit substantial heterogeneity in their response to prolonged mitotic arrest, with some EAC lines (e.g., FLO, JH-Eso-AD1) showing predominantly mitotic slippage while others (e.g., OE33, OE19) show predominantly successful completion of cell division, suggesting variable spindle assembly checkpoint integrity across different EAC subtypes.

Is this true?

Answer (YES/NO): NO